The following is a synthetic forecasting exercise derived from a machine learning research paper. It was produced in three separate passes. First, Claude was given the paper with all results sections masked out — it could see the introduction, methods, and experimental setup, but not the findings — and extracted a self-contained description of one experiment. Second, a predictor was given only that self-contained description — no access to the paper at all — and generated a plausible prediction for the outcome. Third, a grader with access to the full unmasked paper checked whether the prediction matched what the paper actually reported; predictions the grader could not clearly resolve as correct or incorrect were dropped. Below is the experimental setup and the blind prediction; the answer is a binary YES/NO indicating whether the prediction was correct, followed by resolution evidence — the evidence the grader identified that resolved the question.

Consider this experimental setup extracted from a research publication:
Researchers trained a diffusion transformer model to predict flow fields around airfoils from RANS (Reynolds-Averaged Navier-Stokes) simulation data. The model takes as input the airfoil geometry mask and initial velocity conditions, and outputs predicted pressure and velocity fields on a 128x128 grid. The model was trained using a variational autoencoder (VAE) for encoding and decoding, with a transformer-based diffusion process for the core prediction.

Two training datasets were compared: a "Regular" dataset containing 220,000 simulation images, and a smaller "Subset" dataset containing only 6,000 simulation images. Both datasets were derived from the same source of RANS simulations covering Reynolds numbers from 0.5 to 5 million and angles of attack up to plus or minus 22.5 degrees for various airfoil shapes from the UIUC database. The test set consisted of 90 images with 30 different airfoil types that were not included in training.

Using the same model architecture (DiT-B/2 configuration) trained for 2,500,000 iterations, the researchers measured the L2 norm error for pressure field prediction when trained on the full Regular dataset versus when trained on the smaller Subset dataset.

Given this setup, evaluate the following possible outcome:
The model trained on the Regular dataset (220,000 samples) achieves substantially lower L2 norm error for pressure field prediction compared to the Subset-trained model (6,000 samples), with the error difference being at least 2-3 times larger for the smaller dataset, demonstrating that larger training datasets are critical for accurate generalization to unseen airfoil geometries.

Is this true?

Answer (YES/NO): NO